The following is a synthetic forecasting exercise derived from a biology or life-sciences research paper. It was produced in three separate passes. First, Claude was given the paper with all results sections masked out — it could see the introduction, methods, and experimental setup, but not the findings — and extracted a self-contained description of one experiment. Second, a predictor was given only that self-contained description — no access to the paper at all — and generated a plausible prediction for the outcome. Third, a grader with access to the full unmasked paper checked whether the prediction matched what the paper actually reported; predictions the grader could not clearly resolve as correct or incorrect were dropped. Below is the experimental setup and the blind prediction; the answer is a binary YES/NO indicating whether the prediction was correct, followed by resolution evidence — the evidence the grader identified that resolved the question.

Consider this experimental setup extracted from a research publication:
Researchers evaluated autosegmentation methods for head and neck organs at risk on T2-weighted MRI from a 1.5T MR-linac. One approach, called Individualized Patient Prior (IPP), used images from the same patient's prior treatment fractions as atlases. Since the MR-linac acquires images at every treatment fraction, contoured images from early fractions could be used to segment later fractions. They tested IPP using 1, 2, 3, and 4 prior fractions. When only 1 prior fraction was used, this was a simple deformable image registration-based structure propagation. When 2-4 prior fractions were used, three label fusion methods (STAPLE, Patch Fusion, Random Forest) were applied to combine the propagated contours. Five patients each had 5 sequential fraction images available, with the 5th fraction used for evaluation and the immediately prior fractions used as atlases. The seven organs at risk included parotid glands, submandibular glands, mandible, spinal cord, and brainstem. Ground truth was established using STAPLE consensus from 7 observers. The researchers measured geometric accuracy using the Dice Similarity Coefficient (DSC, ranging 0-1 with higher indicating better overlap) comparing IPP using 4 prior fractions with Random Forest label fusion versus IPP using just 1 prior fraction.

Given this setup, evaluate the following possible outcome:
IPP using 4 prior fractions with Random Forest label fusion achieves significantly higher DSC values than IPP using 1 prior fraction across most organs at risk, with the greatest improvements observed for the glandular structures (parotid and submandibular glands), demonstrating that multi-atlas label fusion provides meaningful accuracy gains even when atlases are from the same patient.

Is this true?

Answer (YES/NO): NO